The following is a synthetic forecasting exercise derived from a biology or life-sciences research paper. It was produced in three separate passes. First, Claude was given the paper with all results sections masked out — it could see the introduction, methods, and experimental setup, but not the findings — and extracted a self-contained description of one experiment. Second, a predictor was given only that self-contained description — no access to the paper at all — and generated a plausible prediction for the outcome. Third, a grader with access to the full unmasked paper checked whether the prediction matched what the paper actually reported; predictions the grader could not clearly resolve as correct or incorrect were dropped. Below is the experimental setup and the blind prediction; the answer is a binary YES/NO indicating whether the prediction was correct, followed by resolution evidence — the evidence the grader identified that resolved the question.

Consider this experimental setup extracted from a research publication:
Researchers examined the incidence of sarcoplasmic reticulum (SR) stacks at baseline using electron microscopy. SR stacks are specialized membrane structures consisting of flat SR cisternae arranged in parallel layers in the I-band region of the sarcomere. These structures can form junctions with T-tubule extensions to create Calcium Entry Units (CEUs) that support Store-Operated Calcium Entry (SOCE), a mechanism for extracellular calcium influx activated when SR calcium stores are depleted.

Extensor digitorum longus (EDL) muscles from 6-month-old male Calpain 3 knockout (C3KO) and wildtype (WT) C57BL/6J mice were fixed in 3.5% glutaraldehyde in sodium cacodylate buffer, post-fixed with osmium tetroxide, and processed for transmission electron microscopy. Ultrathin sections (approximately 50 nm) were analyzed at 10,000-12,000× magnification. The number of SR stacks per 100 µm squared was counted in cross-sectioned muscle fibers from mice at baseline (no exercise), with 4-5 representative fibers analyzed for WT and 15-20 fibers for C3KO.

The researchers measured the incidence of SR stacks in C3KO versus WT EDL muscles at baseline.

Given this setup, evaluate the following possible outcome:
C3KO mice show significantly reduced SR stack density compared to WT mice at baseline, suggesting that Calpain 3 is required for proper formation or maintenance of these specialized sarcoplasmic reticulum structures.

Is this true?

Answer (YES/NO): NO